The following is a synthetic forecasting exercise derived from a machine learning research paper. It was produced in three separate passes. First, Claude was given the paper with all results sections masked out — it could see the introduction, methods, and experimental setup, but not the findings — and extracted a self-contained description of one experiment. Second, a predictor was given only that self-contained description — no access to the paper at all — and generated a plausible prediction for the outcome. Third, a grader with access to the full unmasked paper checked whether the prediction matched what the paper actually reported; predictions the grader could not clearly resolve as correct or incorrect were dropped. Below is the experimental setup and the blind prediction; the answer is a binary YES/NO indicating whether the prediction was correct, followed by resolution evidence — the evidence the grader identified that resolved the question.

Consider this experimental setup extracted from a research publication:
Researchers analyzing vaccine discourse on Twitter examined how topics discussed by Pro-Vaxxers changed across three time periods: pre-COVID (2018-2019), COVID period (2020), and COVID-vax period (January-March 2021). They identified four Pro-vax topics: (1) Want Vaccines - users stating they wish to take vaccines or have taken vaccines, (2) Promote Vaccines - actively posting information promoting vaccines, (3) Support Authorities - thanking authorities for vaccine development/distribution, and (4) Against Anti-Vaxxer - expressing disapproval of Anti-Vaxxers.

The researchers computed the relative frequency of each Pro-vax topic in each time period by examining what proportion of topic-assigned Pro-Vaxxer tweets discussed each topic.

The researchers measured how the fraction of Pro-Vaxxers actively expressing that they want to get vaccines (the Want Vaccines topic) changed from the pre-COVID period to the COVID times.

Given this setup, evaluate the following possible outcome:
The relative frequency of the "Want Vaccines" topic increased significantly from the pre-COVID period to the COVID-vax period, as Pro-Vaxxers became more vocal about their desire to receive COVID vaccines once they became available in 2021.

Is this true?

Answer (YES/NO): NO